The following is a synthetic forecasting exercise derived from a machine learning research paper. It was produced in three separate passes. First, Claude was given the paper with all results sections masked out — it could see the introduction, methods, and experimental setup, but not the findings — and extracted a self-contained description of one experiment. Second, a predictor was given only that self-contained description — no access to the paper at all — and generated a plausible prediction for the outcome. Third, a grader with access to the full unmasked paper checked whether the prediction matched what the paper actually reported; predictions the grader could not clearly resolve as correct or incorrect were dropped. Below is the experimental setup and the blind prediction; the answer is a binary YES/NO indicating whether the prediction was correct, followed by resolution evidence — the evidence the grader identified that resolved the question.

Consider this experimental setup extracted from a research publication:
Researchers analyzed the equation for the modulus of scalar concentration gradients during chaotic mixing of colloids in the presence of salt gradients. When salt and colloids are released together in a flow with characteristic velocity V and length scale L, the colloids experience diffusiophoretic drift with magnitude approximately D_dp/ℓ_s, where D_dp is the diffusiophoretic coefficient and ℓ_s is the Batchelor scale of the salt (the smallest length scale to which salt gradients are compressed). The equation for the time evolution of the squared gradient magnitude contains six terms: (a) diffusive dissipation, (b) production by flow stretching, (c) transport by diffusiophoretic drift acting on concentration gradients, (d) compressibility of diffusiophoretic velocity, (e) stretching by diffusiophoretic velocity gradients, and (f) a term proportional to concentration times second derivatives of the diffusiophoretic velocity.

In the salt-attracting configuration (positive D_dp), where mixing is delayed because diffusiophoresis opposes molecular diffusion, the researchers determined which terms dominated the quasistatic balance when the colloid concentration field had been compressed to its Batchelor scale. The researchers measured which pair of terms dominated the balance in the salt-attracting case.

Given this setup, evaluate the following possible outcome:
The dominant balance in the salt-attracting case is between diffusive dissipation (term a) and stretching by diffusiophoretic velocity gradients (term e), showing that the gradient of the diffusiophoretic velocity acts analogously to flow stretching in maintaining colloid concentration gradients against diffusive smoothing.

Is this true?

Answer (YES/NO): NO